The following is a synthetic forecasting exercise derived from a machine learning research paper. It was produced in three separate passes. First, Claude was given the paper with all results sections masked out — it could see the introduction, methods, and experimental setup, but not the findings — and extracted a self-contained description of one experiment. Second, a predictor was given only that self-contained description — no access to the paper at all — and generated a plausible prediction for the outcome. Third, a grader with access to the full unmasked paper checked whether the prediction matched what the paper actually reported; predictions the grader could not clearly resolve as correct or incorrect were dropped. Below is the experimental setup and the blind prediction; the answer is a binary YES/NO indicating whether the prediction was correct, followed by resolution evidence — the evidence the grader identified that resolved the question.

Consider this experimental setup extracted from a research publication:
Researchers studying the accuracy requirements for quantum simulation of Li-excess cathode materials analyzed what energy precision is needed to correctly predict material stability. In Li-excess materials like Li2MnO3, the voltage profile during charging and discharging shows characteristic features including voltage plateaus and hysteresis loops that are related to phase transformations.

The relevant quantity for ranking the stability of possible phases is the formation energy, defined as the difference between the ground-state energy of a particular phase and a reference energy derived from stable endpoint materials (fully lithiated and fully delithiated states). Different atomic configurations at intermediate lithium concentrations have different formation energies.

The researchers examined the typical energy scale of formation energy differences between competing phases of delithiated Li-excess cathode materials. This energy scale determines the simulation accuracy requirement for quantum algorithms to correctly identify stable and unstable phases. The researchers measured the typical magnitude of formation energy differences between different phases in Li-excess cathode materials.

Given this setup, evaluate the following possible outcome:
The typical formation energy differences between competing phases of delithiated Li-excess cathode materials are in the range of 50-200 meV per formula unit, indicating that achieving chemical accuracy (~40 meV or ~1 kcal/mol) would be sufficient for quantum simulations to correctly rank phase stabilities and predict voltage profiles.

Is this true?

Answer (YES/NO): NO